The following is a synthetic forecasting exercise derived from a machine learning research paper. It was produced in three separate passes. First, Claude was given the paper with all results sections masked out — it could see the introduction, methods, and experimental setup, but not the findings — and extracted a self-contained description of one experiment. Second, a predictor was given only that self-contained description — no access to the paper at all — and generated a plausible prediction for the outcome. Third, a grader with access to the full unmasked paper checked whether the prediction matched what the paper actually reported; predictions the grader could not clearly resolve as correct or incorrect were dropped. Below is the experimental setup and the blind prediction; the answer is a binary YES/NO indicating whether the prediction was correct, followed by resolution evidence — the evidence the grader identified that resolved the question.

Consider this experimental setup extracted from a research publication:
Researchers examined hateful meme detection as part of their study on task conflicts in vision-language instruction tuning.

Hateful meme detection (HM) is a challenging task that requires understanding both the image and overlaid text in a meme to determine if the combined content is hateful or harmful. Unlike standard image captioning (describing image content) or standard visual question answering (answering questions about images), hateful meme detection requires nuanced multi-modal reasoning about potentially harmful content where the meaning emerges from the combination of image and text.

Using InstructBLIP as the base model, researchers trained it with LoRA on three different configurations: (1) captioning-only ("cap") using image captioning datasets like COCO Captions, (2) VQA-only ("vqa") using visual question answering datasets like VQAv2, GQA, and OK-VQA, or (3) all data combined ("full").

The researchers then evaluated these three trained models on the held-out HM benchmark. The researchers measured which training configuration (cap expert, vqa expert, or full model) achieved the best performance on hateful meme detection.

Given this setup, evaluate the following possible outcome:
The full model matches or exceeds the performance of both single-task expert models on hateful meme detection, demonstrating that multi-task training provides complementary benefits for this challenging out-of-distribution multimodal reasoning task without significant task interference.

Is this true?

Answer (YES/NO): NO